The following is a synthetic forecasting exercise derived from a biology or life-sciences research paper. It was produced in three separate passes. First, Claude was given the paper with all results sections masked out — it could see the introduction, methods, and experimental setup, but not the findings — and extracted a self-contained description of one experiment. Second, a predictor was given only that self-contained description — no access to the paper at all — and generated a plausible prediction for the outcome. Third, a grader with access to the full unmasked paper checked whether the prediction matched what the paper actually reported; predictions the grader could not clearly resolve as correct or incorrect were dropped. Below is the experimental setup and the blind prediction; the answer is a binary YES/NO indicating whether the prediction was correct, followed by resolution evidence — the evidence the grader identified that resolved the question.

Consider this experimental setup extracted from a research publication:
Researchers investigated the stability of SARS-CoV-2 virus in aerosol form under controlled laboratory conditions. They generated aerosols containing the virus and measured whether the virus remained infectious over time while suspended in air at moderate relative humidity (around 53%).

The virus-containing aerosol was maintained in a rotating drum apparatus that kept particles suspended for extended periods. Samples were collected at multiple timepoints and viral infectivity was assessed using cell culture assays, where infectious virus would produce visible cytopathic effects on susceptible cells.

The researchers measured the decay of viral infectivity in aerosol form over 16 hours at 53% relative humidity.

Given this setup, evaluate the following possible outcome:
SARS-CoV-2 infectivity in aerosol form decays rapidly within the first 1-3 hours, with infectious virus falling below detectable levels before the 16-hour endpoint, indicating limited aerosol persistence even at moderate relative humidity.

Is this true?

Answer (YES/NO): NO